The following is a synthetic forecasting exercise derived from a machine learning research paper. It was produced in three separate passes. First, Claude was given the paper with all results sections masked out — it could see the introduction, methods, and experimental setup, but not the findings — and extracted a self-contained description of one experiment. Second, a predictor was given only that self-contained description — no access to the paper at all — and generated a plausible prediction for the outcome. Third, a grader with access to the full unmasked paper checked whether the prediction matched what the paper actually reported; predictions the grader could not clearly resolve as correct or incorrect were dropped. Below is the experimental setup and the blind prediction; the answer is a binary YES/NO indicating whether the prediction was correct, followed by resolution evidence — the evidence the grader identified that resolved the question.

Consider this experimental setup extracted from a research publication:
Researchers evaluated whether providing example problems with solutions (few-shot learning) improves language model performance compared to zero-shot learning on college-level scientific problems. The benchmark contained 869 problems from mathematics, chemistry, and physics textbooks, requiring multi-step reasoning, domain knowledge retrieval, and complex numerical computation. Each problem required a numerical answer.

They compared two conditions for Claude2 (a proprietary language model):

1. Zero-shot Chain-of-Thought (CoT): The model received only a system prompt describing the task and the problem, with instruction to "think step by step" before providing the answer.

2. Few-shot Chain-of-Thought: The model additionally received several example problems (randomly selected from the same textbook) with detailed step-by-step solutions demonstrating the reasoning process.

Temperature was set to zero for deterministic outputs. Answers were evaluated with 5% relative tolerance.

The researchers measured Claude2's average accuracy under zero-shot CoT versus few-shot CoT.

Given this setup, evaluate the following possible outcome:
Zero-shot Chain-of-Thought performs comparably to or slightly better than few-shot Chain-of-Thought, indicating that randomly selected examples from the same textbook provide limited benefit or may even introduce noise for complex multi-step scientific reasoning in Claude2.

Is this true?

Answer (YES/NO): NO